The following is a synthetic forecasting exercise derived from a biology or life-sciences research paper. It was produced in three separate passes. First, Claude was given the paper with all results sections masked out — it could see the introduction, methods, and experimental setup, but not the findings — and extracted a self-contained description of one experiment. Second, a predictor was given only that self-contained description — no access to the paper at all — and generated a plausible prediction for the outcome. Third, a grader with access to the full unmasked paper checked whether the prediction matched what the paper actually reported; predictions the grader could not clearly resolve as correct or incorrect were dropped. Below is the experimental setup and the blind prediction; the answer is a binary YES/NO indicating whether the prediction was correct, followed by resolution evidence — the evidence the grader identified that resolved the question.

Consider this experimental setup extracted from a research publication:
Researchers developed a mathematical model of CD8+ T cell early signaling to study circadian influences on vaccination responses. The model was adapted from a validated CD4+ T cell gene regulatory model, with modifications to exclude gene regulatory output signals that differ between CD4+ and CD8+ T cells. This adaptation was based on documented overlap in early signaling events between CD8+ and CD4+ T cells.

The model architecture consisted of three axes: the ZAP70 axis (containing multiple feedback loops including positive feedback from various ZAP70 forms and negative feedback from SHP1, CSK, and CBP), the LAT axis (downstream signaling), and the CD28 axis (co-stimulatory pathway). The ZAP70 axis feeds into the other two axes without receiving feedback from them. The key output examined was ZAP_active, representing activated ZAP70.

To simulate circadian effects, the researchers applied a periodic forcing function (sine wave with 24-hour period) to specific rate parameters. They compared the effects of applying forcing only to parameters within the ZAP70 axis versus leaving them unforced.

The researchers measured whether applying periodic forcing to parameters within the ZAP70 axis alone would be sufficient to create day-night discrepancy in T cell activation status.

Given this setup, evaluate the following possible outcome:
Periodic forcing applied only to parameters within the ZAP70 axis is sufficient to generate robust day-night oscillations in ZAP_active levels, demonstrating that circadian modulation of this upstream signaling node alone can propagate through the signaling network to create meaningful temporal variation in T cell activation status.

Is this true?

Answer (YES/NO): NO